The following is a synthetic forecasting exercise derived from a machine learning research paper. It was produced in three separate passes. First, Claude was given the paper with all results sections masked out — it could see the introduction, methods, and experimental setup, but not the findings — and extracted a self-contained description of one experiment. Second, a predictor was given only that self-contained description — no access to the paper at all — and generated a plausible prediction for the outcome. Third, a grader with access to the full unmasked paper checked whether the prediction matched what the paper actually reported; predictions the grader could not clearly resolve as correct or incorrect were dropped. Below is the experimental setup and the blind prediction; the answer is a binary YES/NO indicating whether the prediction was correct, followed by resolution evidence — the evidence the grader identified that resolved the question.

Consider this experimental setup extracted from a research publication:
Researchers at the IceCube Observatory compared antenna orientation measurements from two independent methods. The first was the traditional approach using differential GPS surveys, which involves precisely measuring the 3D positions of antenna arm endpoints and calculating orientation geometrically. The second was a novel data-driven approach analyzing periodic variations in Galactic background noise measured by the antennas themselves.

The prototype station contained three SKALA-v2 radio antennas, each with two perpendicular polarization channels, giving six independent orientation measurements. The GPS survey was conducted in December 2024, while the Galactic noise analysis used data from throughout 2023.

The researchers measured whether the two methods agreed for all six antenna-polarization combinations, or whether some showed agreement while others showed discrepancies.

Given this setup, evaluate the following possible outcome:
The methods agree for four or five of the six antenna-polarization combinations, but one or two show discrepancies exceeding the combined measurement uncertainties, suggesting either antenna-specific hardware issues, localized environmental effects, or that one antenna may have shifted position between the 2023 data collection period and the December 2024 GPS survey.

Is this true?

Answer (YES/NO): NO